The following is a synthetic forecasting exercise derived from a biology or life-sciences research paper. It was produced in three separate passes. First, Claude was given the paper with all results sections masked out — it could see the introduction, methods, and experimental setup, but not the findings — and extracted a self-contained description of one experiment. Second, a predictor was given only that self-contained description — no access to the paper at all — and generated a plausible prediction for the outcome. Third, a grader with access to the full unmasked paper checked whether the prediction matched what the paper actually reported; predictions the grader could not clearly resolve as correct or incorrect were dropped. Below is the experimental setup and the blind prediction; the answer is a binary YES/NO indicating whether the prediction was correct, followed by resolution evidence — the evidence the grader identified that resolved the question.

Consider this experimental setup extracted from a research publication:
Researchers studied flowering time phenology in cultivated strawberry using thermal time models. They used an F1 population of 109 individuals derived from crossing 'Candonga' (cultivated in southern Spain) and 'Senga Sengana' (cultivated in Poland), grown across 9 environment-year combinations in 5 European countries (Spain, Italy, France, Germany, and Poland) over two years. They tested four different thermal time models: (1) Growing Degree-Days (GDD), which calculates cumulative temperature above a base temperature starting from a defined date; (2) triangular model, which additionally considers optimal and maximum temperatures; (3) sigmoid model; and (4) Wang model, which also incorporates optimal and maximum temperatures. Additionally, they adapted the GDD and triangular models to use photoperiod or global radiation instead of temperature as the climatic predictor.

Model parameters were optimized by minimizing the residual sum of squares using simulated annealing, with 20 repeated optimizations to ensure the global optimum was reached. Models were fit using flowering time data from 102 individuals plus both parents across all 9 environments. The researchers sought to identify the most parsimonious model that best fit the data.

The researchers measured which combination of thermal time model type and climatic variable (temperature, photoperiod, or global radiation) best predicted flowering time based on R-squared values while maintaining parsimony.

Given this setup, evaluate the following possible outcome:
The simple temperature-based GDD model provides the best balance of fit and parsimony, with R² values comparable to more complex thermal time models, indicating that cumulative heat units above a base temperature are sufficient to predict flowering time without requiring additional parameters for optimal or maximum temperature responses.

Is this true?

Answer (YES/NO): YES